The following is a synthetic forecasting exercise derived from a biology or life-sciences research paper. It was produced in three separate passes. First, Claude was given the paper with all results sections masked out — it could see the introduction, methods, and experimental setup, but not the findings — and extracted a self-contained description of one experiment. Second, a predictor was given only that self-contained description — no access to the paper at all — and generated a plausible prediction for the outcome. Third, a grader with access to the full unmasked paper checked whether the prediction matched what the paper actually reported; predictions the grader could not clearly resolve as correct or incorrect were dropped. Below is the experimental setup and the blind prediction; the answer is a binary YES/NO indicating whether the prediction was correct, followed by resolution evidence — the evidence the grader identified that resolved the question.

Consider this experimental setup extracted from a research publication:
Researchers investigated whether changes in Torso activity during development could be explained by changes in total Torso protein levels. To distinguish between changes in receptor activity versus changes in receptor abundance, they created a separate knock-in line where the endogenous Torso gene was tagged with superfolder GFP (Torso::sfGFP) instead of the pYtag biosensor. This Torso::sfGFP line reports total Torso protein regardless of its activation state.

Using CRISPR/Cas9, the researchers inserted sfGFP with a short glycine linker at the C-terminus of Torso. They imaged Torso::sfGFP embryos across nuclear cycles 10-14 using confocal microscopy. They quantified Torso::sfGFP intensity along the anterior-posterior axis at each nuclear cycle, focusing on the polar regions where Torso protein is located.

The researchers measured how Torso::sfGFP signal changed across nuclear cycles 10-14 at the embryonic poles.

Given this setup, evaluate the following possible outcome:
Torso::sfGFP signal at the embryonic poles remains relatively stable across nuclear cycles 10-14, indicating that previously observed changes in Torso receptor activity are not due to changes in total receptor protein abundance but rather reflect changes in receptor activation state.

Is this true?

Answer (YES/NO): YES